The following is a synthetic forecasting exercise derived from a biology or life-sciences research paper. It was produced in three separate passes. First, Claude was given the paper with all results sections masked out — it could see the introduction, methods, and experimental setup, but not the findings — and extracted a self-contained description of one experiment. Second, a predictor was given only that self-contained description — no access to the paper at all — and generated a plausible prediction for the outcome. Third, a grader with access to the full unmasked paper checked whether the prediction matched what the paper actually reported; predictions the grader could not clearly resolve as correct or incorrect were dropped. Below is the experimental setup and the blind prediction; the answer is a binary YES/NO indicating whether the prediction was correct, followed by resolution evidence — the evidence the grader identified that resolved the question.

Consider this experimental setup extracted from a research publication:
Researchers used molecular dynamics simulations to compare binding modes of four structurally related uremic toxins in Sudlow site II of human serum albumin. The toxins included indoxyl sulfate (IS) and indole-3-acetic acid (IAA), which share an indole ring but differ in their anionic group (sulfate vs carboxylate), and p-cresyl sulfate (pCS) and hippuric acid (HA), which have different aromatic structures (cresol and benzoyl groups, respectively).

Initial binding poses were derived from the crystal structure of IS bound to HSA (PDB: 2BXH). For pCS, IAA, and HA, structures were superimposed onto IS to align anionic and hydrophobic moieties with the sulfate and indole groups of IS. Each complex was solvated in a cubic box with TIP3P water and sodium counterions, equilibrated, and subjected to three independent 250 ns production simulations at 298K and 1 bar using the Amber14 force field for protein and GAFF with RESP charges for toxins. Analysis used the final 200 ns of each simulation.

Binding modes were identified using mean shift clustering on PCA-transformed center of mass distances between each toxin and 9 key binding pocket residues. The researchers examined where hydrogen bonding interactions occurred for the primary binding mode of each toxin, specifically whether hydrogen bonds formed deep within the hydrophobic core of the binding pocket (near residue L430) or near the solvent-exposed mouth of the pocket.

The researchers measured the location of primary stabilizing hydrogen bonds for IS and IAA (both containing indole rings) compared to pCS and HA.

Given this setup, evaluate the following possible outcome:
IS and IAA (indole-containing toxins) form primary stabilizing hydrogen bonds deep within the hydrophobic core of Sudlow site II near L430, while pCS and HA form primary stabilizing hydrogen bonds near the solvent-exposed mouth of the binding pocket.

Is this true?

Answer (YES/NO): YES